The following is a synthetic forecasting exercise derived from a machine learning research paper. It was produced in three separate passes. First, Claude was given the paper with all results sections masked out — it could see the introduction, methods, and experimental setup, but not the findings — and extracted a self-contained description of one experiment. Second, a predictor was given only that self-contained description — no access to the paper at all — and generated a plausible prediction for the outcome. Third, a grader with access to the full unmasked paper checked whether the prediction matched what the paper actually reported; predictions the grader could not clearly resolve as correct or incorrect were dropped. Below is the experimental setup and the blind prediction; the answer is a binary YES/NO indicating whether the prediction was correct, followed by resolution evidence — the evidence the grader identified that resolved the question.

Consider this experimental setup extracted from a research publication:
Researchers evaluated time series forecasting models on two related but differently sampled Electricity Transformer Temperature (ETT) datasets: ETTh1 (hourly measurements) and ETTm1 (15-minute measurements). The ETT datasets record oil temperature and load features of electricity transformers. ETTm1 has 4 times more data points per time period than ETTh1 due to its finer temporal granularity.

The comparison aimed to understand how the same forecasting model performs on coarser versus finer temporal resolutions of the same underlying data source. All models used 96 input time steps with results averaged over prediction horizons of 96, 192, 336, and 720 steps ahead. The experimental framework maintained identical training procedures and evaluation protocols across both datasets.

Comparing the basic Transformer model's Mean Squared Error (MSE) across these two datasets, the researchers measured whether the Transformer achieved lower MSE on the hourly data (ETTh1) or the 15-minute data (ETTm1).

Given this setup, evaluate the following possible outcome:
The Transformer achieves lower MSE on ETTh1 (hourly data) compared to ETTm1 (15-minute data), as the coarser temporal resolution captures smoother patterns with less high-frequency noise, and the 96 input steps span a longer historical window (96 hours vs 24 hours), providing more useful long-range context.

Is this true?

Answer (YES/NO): NO